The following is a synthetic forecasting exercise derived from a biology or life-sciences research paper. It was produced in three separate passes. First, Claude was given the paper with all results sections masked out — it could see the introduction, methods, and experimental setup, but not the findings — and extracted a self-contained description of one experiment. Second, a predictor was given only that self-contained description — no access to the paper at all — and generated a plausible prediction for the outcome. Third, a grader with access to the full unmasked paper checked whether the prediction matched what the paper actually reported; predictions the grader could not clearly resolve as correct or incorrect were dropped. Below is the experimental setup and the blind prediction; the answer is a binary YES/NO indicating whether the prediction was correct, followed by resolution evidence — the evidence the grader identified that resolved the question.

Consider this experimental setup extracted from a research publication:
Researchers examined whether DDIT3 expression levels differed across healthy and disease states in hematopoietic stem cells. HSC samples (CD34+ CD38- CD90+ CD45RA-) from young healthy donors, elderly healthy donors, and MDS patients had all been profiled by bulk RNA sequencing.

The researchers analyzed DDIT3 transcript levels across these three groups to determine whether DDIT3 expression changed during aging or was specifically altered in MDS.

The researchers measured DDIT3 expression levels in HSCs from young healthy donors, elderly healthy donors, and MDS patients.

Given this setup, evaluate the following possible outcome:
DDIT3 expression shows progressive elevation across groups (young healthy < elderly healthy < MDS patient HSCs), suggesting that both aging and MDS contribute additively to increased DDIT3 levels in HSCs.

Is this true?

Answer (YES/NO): NO